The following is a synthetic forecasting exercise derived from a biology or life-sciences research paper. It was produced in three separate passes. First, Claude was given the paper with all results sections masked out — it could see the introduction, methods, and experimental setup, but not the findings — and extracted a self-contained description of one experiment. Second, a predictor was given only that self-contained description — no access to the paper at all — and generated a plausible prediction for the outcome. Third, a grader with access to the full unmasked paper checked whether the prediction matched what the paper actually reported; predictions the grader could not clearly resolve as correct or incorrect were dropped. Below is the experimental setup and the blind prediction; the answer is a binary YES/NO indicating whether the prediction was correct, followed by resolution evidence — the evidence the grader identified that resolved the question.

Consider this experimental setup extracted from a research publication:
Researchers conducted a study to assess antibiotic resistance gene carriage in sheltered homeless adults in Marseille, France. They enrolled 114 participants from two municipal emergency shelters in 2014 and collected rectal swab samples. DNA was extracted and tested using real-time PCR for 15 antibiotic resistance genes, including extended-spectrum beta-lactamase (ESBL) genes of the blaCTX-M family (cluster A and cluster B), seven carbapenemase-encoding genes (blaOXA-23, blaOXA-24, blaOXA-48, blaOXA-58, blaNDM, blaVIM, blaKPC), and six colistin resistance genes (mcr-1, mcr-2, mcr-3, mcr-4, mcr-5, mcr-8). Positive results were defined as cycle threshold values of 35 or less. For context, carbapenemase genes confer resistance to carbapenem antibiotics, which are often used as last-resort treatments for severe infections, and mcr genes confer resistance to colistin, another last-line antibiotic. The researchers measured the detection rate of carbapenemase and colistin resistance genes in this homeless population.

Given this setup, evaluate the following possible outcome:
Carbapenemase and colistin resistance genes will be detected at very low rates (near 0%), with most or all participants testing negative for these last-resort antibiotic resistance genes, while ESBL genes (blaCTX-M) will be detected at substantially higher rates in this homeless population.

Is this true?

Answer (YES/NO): NO